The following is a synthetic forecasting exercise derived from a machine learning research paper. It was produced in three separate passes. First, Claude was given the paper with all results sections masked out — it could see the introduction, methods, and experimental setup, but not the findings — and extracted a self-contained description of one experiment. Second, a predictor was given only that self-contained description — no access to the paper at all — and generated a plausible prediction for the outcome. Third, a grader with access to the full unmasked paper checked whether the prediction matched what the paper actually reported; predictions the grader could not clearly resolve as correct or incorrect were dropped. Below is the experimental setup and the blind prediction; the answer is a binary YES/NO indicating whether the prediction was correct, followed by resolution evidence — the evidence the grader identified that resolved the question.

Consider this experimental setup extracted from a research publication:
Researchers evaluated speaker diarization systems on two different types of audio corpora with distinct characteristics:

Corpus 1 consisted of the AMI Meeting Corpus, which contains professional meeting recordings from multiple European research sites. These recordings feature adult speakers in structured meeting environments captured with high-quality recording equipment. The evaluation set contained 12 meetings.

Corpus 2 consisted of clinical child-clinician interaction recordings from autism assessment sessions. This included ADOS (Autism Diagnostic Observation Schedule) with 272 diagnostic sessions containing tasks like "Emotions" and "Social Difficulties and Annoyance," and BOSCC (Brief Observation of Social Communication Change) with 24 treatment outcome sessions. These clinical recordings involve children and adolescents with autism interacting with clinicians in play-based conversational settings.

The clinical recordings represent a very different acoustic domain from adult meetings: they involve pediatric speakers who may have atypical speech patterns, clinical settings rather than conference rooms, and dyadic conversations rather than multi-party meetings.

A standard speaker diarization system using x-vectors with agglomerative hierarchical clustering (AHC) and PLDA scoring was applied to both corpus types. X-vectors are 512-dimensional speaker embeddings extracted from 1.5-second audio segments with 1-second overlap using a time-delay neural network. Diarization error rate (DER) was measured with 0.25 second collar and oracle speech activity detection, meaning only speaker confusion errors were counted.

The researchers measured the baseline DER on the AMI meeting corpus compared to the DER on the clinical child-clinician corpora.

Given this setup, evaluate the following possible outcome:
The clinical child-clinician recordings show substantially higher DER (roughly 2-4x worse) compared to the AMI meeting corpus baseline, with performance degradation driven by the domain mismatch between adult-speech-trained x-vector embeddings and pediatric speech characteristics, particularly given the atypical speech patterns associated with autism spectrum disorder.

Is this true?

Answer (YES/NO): NO